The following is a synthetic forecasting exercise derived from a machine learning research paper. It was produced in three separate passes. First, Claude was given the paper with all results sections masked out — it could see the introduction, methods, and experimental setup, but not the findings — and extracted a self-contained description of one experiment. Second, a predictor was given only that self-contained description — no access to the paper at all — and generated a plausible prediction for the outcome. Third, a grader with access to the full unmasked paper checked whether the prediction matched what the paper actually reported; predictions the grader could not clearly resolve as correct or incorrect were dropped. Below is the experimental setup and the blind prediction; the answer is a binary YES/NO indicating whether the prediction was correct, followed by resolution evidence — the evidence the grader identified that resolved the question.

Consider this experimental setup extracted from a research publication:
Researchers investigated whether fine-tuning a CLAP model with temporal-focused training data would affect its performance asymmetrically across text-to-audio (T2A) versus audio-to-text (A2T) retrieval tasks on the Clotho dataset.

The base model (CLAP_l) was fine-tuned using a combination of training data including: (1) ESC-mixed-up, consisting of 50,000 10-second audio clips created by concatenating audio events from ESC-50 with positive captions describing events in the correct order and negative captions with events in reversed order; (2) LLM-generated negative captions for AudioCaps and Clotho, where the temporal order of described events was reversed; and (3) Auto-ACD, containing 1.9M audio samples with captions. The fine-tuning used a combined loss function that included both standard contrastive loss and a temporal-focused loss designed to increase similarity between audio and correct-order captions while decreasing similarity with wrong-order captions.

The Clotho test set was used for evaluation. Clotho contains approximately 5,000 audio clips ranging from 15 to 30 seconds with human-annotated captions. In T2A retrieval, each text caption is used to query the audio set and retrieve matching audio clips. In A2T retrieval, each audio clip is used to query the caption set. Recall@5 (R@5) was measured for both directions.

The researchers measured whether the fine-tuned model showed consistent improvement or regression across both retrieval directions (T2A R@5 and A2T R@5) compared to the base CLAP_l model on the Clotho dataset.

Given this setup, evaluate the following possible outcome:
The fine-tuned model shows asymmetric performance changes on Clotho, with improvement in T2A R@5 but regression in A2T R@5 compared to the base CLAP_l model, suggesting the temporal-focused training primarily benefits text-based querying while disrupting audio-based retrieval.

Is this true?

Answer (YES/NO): YES